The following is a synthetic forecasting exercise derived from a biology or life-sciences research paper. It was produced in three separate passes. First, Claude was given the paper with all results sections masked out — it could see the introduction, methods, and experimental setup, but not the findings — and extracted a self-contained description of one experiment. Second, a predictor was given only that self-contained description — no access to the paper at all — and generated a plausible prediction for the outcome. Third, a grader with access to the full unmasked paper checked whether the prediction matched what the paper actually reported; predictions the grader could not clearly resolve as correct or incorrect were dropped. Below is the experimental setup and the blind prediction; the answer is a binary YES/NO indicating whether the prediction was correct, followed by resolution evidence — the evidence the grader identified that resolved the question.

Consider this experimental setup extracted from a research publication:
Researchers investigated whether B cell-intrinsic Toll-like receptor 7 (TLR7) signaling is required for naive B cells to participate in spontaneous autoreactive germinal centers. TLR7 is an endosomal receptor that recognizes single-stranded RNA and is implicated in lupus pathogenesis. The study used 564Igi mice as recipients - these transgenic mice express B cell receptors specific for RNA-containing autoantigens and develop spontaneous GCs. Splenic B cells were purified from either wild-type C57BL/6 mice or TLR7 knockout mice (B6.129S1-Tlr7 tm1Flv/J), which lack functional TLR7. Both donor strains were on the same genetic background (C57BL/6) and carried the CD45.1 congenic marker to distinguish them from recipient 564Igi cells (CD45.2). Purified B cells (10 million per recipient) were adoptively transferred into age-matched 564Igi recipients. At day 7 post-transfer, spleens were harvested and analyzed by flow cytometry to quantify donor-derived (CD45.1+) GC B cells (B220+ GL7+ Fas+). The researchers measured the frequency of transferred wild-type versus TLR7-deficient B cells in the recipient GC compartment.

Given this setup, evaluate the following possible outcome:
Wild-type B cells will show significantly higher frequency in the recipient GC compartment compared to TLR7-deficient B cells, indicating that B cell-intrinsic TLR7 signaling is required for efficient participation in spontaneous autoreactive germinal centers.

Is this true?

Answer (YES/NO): YES